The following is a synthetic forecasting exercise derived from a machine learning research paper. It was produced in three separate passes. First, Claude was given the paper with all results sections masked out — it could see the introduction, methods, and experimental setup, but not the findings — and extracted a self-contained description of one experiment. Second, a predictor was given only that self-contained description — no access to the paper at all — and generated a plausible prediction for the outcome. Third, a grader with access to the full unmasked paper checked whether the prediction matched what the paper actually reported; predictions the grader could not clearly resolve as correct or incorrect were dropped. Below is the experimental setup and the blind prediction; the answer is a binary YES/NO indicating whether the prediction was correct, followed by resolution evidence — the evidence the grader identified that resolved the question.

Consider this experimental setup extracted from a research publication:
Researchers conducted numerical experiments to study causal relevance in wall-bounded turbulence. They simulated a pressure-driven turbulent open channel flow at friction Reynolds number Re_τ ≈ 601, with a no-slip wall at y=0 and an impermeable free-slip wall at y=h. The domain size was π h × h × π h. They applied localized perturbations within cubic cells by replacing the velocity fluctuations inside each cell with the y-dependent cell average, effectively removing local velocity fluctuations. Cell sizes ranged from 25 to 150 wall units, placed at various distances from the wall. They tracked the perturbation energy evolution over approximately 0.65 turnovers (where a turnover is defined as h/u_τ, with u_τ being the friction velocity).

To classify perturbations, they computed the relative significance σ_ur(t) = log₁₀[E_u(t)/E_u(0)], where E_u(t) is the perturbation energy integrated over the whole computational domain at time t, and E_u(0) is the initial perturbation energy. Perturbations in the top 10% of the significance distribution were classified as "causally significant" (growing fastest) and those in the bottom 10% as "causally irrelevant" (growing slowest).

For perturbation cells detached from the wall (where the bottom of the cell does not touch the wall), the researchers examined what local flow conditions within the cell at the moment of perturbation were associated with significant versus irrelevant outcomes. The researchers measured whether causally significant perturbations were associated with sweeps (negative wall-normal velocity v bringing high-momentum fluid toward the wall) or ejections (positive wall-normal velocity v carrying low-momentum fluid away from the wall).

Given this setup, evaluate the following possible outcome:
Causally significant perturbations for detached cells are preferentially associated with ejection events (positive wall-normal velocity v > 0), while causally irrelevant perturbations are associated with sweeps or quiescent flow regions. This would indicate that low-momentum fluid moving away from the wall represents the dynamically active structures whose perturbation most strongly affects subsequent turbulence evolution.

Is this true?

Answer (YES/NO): NO